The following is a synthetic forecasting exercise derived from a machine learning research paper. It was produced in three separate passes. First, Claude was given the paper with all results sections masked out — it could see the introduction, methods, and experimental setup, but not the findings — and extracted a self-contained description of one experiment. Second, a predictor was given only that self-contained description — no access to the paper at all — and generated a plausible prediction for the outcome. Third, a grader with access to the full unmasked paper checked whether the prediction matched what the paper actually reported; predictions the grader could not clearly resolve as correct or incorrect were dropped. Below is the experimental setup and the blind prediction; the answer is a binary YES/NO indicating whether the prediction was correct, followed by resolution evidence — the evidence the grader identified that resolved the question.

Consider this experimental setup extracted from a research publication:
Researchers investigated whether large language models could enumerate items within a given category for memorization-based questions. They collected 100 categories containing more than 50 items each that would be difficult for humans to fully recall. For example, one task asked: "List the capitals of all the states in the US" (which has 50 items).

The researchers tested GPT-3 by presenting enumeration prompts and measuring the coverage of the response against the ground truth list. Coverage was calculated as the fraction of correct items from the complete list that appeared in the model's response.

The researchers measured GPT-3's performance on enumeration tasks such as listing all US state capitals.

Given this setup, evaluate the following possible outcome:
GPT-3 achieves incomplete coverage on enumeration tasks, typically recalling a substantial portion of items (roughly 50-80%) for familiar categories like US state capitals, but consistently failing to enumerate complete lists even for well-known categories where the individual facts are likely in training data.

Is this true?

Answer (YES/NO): NO